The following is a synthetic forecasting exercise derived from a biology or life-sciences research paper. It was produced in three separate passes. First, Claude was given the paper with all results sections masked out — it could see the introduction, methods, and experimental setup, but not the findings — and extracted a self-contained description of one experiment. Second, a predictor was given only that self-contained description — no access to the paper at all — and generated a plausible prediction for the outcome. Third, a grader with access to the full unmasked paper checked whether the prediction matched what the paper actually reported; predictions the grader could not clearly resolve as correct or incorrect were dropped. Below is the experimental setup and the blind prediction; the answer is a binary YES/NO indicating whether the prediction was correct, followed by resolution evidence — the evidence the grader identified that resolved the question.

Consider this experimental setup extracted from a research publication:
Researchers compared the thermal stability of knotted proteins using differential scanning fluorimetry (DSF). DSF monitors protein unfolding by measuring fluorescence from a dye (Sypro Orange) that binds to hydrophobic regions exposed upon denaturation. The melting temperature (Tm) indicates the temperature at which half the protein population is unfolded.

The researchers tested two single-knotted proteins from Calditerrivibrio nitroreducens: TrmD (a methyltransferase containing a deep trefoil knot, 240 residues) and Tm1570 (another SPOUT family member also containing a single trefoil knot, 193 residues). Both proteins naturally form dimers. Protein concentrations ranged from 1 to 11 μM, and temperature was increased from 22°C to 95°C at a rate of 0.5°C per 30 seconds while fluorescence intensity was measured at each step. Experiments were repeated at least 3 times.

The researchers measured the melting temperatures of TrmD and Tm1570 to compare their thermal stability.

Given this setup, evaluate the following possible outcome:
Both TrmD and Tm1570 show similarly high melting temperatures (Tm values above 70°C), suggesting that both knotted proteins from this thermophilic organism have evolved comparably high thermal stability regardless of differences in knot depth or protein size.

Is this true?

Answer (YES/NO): NO